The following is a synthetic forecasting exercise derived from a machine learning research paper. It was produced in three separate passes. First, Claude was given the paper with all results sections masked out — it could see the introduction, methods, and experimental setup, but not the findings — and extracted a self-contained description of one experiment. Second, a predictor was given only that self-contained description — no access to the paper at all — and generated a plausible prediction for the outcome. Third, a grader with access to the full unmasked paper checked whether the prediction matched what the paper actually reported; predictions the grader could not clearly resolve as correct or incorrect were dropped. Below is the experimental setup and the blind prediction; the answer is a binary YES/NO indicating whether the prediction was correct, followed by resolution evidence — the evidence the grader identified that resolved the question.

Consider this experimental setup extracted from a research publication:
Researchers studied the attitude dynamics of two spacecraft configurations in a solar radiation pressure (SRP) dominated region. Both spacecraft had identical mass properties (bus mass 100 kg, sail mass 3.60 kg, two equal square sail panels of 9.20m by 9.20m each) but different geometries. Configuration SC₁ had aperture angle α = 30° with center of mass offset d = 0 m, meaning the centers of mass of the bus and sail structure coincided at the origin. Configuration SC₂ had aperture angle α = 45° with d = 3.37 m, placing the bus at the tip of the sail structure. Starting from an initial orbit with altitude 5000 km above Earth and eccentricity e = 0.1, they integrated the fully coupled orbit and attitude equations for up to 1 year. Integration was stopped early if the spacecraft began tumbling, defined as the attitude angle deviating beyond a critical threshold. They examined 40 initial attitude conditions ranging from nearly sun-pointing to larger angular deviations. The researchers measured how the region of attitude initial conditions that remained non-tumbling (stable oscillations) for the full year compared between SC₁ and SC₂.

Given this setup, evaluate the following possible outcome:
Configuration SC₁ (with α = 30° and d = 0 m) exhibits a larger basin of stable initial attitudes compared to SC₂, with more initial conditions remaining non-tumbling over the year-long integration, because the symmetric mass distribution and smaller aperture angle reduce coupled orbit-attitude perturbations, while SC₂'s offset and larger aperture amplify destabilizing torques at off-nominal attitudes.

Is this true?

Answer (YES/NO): NO